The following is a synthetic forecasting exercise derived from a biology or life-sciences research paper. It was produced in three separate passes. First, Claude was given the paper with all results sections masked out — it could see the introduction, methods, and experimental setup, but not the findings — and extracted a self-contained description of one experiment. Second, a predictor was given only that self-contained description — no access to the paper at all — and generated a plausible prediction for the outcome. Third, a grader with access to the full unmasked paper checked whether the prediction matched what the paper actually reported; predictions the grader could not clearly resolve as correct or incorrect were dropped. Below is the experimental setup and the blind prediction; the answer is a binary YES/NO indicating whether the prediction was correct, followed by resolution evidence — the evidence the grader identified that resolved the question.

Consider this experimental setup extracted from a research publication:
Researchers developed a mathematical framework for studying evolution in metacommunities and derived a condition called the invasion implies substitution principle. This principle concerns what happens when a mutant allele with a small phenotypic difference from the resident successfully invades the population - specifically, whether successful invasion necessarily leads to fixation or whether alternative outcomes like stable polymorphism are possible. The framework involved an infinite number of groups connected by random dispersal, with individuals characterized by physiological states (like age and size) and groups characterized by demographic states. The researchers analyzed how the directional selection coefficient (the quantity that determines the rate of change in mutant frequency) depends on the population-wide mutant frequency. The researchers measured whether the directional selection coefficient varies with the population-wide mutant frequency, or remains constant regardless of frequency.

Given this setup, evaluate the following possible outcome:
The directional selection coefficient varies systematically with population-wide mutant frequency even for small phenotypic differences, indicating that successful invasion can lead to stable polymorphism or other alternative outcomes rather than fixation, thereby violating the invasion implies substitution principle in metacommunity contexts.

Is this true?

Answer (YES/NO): NO